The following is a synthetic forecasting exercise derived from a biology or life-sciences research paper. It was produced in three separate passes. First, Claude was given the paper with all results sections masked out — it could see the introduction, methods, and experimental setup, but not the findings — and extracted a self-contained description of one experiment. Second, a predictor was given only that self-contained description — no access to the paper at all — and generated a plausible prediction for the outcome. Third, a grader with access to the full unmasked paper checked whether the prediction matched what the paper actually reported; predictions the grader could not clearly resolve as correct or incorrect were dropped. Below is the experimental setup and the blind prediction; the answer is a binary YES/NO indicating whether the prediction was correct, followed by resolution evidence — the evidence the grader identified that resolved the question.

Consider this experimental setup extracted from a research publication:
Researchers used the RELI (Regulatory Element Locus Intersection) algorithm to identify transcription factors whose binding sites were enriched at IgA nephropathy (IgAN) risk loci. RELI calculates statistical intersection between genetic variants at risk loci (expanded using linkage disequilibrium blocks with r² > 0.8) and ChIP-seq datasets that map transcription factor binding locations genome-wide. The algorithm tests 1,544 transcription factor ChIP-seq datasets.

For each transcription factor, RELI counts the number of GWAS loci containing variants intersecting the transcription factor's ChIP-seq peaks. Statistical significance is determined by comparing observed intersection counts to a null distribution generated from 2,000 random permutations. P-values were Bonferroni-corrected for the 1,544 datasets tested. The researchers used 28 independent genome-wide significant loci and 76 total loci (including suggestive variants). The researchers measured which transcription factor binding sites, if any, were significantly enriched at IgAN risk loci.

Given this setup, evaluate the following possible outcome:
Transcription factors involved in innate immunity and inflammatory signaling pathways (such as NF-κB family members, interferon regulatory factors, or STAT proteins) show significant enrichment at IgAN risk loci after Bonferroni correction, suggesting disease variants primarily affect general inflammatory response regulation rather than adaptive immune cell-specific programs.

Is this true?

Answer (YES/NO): YES